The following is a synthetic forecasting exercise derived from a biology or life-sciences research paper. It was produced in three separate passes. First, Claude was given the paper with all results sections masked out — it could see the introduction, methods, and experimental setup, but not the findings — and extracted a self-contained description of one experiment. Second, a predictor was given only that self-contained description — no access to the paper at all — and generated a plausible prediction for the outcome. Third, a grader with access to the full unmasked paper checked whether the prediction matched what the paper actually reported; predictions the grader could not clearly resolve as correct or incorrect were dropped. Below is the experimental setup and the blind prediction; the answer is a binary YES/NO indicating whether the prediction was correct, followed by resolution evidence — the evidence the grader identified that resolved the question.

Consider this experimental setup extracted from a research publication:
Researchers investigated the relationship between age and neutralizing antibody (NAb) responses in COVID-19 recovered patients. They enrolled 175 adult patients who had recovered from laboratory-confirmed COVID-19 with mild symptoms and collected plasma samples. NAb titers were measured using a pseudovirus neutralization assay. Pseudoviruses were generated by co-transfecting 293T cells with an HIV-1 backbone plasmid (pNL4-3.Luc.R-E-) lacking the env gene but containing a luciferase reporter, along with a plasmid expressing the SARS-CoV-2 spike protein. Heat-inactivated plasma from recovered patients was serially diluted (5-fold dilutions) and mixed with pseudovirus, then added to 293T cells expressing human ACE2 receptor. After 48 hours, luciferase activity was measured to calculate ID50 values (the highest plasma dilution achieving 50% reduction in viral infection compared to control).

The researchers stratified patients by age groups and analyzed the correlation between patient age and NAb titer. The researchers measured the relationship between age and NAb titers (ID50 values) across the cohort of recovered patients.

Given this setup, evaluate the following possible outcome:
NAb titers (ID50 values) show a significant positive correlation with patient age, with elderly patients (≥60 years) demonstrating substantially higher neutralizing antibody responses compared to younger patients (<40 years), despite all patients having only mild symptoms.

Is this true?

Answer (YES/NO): YES